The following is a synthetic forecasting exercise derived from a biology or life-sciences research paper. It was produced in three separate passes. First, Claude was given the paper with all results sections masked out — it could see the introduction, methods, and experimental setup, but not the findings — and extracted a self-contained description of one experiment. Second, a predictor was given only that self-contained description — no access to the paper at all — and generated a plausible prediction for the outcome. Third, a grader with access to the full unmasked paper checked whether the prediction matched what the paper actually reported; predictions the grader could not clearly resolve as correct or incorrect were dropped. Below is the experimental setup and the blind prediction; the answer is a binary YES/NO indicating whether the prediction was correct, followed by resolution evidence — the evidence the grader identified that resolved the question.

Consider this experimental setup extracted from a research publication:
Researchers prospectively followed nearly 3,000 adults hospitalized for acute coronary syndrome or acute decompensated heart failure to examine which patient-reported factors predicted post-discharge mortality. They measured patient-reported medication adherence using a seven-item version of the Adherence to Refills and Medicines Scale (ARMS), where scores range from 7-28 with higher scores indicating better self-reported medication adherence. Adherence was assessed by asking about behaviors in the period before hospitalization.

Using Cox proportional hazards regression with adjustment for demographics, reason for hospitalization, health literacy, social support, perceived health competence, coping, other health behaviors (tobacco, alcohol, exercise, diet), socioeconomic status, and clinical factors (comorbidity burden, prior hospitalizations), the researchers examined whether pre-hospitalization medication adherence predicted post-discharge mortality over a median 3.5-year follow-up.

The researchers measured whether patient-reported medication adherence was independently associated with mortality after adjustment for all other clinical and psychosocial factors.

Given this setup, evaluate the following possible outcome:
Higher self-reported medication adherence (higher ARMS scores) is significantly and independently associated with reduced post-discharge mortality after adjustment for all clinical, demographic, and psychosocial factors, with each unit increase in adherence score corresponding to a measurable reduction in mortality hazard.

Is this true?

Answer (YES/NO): NO